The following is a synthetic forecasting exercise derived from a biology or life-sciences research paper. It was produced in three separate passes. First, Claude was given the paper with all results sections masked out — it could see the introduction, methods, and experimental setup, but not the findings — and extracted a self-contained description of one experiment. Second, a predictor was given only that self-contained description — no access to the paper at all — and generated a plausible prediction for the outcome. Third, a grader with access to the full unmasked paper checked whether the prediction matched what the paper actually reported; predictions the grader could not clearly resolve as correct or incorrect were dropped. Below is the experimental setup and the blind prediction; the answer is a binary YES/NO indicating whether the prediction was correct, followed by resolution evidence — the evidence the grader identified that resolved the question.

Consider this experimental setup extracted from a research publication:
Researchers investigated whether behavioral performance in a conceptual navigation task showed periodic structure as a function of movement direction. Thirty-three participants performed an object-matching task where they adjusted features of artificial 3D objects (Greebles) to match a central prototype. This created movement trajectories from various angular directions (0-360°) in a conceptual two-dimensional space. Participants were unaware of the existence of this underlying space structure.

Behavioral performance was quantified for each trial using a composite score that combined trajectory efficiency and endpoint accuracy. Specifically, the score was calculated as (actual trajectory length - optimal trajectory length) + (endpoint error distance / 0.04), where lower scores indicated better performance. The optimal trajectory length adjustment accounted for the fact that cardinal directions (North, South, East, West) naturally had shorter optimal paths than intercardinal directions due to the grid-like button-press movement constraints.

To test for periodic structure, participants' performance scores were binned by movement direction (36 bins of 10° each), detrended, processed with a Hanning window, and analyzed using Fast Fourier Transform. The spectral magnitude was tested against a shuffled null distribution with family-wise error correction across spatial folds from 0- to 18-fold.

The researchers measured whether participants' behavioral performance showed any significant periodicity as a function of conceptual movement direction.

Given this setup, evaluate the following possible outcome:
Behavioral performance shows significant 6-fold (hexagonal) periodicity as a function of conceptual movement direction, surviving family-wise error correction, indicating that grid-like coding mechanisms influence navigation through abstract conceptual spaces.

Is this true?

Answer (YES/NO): NO